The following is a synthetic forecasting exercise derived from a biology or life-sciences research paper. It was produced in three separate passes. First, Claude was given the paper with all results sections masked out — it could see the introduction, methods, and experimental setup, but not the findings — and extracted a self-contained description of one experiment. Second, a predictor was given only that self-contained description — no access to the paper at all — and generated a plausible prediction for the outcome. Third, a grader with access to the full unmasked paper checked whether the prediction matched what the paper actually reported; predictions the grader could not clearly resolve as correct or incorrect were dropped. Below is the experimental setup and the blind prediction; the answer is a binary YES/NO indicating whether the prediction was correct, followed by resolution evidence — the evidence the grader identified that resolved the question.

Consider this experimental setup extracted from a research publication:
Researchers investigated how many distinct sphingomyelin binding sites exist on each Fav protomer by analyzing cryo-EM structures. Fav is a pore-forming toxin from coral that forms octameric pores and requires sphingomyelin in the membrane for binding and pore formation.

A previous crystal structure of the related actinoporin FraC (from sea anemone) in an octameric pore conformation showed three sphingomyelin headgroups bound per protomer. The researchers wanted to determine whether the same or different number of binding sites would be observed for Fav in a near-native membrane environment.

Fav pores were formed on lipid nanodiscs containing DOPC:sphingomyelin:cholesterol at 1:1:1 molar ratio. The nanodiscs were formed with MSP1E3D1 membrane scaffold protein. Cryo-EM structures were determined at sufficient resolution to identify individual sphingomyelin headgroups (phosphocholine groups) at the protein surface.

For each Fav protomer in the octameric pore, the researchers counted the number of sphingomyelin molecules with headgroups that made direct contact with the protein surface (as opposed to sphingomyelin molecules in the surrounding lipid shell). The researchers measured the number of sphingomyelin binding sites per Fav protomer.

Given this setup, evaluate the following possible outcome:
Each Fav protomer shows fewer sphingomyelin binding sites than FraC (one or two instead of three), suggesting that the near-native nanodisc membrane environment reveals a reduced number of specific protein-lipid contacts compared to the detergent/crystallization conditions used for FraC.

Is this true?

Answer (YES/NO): NO